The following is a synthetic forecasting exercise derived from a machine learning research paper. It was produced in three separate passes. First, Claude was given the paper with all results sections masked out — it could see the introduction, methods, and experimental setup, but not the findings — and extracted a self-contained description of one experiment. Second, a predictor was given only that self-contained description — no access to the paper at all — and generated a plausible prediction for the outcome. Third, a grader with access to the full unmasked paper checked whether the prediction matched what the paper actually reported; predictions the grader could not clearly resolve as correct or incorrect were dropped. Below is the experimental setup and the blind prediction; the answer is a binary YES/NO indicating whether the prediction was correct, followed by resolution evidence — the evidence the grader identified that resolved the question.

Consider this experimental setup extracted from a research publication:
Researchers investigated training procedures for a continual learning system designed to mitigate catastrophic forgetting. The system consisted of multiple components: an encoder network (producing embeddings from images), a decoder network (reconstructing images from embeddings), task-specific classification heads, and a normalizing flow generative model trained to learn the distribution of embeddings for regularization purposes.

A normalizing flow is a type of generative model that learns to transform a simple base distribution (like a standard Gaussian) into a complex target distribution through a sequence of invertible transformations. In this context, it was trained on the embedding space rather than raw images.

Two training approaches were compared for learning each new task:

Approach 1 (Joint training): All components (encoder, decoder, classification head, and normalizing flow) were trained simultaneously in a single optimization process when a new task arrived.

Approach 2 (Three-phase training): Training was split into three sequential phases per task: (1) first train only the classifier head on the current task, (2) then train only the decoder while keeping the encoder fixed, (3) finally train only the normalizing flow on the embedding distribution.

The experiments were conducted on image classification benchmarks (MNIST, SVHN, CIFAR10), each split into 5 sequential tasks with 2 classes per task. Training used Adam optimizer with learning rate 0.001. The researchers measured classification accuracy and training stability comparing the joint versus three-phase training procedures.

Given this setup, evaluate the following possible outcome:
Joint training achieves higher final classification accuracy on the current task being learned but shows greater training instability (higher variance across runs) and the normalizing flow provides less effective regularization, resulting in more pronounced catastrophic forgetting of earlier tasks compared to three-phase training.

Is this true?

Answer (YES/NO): NO